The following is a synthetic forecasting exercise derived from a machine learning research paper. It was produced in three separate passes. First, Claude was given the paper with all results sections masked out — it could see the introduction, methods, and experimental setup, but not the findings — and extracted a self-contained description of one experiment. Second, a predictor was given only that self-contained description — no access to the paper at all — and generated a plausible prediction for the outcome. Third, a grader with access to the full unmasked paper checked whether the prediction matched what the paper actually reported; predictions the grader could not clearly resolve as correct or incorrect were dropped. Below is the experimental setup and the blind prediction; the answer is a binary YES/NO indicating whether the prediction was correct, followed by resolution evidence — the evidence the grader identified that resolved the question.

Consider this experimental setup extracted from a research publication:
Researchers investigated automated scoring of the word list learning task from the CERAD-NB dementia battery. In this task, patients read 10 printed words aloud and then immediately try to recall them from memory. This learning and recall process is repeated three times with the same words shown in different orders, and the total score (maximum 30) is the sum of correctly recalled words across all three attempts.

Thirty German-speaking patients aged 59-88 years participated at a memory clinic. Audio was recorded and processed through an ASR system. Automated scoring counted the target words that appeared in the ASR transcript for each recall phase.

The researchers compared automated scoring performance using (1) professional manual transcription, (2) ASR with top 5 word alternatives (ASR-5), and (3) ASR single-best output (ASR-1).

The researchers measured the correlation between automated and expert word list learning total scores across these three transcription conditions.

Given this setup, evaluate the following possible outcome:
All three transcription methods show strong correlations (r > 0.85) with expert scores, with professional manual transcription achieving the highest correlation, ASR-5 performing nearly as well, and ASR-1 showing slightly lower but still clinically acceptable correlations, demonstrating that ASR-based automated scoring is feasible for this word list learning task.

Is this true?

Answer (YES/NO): NO